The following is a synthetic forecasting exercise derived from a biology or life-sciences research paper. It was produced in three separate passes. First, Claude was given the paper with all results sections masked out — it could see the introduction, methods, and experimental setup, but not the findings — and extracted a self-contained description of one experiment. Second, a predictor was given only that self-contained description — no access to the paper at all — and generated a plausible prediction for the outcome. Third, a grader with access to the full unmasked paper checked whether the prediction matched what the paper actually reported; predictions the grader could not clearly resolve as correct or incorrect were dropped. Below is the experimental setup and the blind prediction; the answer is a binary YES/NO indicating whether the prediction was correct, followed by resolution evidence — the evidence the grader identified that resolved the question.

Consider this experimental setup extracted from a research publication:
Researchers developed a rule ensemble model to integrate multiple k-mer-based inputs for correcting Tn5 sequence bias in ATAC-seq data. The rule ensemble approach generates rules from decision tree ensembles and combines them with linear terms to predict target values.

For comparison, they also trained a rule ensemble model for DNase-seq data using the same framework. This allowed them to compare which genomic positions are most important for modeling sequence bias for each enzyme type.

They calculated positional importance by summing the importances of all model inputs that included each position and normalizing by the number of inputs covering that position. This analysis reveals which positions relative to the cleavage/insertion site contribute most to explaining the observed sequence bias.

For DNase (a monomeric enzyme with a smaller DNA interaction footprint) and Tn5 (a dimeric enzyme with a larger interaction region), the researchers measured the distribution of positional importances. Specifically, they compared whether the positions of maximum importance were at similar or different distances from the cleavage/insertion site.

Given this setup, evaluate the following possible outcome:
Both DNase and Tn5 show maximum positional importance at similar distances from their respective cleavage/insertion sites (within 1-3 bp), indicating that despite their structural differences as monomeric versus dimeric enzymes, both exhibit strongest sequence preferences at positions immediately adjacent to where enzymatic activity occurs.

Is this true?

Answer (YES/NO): NO